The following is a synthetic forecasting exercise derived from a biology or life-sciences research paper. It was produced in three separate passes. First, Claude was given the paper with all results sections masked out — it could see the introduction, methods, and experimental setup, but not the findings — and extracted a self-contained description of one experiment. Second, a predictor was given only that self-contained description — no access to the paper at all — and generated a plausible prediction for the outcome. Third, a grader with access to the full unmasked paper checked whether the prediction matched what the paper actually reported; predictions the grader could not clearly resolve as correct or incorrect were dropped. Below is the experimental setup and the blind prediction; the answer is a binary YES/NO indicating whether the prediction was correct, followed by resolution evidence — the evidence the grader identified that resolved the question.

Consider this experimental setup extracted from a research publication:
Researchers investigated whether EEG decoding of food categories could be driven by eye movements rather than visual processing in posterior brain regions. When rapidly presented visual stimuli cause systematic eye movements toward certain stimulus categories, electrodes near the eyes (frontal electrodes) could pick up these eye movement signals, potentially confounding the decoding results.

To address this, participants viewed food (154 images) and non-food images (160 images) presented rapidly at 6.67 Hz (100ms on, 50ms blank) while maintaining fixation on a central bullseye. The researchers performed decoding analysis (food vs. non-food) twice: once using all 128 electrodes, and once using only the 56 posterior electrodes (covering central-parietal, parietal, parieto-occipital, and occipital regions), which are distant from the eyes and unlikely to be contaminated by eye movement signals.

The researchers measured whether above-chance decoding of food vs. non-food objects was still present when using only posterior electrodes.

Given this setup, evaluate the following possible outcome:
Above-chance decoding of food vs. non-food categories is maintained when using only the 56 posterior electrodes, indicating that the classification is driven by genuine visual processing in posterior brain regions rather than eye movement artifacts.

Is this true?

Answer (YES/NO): YES